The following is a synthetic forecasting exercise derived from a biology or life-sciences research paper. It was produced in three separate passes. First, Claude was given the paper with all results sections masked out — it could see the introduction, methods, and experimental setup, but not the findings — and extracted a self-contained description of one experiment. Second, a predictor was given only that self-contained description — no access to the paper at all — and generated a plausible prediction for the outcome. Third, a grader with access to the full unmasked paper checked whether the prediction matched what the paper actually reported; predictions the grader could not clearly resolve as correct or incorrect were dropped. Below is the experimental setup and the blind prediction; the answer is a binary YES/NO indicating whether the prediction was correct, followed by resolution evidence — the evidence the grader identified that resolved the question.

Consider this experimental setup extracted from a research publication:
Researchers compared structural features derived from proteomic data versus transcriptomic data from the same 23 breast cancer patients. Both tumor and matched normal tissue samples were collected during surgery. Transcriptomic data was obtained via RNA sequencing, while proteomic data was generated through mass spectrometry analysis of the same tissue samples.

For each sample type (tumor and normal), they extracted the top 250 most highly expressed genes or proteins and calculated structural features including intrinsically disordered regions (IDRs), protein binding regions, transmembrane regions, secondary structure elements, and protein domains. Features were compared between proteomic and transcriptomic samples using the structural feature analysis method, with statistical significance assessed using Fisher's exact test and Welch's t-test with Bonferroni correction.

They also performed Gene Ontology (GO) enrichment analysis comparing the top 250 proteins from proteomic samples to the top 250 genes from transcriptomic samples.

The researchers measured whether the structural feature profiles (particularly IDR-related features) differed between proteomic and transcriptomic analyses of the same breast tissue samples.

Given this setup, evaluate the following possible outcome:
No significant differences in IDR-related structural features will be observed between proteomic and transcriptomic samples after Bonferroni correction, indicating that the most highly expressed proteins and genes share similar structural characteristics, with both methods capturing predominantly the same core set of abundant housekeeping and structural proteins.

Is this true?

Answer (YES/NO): NO